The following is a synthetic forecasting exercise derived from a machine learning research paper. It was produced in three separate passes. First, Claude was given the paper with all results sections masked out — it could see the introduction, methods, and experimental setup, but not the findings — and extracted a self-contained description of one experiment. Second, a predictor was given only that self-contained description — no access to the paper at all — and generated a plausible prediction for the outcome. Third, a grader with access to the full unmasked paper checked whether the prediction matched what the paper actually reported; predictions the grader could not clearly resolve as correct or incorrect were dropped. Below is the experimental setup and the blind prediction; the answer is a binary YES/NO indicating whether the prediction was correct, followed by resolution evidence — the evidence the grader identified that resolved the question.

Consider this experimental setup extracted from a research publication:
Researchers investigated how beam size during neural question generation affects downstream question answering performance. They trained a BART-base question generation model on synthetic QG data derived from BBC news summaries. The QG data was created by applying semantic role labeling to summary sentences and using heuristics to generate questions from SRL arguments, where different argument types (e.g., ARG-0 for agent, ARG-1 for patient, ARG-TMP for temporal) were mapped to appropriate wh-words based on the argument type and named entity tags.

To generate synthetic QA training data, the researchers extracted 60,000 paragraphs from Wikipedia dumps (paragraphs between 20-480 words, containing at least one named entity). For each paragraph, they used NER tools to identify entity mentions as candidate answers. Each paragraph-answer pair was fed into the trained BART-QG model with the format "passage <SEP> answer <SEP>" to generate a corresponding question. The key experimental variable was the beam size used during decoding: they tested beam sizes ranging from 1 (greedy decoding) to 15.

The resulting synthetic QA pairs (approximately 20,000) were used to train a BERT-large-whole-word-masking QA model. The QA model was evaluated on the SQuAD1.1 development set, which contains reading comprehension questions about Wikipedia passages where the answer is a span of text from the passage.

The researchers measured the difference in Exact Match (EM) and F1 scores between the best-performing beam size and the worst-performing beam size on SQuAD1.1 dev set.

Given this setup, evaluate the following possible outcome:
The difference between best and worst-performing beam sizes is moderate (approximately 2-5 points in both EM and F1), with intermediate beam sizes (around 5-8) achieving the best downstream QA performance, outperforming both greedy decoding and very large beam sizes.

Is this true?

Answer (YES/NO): NO